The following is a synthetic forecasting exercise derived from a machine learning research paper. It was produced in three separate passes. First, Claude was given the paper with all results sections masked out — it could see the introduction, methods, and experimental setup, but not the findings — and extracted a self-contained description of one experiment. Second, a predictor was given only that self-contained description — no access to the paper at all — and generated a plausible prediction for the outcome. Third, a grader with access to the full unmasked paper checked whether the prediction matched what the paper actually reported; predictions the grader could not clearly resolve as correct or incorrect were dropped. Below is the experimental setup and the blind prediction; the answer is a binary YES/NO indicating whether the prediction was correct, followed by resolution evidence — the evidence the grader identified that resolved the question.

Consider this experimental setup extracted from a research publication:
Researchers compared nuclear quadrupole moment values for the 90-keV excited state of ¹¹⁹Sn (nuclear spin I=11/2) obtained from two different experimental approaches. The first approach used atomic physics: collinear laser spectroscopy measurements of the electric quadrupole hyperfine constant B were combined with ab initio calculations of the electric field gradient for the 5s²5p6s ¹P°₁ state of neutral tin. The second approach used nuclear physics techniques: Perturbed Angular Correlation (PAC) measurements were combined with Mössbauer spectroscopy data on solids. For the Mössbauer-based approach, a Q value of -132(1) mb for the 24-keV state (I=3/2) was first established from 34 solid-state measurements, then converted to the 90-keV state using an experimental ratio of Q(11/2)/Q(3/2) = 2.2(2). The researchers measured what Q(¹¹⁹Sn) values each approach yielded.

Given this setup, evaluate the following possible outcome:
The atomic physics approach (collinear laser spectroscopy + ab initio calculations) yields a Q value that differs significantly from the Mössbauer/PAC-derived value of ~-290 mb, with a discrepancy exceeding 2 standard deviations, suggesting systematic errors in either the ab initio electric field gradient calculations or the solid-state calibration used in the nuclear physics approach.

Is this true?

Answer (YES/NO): YES